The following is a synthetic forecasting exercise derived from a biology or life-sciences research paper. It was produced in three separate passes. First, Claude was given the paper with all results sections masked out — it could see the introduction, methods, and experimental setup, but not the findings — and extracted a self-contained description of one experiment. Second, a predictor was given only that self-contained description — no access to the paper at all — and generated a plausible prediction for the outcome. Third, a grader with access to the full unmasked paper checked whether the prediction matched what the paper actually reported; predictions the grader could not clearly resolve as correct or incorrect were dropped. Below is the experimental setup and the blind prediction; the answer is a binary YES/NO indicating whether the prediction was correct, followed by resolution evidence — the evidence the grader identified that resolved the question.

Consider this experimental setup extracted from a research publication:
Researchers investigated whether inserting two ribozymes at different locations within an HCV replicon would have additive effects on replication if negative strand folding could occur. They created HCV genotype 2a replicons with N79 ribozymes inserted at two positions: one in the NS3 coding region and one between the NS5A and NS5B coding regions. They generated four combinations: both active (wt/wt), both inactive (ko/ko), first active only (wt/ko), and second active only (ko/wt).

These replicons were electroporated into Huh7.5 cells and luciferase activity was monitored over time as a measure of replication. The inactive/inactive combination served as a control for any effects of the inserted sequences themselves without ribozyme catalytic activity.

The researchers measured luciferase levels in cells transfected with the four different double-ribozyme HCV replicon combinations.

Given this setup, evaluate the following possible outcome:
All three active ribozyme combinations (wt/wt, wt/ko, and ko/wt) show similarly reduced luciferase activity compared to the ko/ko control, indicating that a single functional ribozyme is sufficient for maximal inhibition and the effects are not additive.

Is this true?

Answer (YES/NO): YES